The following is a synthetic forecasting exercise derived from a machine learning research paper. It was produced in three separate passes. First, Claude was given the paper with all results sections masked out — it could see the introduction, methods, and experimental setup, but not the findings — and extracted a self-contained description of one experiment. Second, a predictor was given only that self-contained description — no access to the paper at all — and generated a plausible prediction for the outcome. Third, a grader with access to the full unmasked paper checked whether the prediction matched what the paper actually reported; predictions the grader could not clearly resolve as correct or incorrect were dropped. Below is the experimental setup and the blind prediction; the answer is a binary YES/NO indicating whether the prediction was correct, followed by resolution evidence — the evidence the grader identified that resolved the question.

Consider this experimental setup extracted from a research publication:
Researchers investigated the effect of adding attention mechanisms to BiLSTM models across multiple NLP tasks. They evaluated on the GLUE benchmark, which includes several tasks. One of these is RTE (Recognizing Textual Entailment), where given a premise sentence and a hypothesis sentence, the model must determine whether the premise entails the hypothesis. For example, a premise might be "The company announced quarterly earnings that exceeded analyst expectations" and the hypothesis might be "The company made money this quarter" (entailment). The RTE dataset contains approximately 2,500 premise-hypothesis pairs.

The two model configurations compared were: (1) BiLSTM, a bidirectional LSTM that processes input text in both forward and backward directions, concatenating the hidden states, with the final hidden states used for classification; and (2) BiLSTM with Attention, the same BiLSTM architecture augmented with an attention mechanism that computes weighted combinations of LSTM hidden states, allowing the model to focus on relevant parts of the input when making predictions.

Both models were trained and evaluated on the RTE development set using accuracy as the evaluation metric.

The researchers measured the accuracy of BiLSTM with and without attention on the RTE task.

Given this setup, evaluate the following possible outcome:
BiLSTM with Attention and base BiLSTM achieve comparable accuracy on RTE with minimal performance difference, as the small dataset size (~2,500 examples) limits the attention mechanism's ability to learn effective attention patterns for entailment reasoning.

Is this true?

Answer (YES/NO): YES